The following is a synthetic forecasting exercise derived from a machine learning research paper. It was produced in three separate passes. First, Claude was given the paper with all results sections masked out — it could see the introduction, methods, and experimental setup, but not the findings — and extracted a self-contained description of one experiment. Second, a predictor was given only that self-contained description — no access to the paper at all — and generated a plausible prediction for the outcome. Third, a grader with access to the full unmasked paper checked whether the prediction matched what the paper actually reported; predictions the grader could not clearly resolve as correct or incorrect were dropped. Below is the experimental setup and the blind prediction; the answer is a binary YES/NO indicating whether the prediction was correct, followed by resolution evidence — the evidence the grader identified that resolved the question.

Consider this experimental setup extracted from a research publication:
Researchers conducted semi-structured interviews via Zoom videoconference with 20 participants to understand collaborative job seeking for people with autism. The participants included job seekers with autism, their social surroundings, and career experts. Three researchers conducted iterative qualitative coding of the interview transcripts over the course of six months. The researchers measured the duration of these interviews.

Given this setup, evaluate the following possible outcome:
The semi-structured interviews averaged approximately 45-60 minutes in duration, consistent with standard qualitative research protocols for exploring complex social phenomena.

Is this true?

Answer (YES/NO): YES